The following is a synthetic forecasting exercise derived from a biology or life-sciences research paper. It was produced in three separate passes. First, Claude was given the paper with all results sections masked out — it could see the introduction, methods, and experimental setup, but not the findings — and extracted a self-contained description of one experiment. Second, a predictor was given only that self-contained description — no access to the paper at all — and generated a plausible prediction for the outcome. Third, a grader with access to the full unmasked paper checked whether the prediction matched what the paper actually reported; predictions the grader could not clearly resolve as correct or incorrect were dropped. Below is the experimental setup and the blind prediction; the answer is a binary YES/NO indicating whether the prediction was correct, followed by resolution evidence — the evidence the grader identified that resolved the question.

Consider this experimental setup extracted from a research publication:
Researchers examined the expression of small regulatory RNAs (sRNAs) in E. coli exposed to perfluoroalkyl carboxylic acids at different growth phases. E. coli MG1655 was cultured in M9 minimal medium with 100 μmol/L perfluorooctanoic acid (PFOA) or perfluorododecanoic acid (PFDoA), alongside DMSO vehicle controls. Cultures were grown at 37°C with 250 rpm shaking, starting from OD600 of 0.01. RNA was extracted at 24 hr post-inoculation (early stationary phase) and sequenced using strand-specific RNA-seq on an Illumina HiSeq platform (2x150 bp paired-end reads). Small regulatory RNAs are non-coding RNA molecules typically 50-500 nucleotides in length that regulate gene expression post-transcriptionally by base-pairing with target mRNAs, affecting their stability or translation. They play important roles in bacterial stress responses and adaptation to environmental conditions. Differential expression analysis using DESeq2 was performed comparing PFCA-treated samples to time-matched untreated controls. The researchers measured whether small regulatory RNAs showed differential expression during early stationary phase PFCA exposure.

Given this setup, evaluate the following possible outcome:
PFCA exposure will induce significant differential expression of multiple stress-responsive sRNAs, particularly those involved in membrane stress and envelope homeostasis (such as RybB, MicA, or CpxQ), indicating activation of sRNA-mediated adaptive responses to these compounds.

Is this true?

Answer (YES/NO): NO